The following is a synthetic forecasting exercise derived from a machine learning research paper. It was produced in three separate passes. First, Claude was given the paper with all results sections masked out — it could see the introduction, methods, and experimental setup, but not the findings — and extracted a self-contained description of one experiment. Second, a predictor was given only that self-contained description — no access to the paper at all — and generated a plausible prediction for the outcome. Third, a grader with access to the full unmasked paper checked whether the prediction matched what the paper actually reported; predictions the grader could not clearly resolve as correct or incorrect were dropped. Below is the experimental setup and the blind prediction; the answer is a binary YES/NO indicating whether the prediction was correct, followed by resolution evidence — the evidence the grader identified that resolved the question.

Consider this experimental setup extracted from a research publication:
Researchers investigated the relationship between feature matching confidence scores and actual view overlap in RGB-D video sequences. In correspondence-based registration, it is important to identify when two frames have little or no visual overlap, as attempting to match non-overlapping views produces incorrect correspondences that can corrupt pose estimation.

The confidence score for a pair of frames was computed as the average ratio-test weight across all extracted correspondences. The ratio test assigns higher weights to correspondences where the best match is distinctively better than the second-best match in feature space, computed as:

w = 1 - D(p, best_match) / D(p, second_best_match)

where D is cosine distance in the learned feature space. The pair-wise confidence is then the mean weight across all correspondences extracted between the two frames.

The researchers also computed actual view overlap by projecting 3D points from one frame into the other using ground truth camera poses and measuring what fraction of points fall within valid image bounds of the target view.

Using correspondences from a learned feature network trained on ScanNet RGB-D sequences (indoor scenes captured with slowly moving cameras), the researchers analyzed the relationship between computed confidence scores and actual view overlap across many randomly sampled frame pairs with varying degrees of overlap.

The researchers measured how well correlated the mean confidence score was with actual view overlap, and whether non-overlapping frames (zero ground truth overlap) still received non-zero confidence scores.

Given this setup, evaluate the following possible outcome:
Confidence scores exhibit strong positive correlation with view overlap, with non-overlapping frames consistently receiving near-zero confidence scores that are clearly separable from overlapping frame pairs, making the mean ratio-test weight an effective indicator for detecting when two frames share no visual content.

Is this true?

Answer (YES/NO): NO